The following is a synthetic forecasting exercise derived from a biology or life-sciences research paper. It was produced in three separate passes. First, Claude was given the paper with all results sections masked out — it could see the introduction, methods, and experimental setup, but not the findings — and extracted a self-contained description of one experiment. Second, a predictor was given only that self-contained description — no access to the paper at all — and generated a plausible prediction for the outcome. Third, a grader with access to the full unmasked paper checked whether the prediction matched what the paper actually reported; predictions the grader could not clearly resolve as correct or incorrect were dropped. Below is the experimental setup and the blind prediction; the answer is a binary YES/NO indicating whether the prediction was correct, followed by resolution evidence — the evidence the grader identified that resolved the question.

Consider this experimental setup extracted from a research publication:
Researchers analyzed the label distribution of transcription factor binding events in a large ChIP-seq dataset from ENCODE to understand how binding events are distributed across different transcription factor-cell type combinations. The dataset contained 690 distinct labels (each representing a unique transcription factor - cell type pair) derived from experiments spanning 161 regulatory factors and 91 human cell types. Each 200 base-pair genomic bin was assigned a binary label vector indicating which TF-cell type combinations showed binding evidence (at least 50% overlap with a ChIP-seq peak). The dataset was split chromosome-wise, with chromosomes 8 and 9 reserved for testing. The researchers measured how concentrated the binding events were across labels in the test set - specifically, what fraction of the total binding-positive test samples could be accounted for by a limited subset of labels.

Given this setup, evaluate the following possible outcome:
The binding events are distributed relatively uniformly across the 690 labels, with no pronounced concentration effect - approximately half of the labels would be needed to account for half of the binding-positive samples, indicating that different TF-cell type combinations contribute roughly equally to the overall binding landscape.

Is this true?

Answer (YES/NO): NO